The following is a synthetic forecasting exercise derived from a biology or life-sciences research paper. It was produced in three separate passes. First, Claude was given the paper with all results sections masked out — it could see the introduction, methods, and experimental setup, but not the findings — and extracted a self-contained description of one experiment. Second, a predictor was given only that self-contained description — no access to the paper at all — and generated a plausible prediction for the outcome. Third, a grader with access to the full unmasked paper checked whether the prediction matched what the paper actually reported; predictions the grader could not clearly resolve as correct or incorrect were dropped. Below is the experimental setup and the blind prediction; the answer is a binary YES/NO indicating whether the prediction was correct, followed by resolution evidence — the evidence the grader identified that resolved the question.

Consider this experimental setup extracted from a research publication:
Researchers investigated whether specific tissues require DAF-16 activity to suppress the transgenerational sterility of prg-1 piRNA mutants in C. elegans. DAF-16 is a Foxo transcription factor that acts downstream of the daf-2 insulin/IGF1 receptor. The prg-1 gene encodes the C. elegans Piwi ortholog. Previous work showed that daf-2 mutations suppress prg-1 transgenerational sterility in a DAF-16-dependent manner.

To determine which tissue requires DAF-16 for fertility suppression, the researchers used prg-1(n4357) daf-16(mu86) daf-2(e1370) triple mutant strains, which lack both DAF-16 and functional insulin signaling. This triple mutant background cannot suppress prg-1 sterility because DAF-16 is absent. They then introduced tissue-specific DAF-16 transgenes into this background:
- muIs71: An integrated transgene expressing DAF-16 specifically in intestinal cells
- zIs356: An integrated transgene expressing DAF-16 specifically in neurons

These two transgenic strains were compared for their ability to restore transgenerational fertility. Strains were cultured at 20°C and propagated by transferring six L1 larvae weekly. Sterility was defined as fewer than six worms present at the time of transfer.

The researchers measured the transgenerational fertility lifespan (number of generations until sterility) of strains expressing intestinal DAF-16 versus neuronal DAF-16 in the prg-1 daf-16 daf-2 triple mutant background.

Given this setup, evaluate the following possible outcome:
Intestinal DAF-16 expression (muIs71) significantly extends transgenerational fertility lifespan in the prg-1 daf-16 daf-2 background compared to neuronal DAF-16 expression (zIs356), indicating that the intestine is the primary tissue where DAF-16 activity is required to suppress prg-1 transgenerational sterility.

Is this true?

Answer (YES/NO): NO